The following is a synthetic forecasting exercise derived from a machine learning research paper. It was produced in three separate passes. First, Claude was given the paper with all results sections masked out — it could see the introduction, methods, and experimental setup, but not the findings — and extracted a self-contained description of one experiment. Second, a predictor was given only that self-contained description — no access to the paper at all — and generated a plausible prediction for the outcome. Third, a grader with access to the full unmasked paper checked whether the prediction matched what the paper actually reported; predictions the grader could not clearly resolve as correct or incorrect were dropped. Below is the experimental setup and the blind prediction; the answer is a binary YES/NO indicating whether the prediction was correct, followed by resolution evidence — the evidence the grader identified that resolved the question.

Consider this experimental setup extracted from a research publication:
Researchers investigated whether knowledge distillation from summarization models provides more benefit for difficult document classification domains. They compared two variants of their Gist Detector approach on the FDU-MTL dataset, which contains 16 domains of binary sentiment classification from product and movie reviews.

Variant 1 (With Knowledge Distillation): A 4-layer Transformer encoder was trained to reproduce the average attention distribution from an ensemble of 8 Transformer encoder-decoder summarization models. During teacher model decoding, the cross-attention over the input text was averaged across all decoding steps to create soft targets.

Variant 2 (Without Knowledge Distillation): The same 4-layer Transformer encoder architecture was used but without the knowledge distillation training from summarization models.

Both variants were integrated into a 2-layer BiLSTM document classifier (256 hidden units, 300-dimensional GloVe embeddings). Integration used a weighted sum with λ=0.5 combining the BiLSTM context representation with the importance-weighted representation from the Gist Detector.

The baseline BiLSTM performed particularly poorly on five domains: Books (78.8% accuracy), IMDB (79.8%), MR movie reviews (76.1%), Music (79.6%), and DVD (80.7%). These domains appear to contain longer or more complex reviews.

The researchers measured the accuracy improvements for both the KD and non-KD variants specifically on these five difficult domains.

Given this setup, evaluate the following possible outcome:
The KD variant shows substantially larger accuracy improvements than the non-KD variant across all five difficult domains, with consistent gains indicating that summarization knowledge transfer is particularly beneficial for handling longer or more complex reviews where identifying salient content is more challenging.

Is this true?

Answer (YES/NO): NO